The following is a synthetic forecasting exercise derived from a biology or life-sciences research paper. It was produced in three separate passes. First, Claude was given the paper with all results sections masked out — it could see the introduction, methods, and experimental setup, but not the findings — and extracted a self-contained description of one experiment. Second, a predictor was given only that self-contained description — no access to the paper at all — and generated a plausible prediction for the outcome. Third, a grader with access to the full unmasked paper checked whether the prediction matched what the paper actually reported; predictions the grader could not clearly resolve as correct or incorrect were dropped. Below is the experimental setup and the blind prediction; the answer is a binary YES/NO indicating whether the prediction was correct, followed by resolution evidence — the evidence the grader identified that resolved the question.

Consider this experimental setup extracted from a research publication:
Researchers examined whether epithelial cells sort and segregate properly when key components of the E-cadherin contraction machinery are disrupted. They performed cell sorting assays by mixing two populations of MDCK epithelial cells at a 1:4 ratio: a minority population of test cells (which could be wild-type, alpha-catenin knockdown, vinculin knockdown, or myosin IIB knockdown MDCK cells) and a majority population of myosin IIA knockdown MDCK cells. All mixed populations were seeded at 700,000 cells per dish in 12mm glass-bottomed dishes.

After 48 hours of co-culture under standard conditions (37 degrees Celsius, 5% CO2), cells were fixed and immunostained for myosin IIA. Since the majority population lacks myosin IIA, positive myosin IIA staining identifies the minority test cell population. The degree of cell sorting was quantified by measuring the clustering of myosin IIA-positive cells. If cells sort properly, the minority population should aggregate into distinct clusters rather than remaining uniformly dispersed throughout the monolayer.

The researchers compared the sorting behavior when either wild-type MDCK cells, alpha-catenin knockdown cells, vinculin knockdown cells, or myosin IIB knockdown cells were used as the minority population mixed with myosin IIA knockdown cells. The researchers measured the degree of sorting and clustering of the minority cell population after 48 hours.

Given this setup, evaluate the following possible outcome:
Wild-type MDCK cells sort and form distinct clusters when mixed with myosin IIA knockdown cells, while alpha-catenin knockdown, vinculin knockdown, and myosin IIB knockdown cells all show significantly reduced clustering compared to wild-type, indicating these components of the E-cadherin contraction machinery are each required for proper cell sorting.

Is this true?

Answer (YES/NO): YES